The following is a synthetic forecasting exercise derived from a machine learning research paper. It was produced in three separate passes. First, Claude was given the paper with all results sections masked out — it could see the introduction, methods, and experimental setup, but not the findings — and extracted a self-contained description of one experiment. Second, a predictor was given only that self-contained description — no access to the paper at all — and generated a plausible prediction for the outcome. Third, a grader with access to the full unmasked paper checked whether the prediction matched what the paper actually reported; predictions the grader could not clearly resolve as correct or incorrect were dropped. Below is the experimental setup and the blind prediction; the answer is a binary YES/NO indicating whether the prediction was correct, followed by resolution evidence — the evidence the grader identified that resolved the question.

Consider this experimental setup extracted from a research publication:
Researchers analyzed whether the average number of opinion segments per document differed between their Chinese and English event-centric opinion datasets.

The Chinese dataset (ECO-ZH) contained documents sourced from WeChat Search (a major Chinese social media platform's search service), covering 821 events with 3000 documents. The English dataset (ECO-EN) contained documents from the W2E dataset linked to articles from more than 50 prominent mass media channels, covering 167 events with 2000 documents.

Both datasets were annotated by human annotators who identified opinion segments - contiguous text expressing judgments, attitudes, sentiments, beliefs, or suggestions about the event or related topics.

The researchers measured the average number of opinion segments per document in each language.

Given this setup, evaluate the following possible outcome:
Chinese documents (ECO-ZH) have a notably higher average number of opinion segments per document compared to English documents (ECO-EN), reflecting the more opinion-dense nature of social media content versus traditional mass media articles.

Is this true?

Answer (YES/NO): NO